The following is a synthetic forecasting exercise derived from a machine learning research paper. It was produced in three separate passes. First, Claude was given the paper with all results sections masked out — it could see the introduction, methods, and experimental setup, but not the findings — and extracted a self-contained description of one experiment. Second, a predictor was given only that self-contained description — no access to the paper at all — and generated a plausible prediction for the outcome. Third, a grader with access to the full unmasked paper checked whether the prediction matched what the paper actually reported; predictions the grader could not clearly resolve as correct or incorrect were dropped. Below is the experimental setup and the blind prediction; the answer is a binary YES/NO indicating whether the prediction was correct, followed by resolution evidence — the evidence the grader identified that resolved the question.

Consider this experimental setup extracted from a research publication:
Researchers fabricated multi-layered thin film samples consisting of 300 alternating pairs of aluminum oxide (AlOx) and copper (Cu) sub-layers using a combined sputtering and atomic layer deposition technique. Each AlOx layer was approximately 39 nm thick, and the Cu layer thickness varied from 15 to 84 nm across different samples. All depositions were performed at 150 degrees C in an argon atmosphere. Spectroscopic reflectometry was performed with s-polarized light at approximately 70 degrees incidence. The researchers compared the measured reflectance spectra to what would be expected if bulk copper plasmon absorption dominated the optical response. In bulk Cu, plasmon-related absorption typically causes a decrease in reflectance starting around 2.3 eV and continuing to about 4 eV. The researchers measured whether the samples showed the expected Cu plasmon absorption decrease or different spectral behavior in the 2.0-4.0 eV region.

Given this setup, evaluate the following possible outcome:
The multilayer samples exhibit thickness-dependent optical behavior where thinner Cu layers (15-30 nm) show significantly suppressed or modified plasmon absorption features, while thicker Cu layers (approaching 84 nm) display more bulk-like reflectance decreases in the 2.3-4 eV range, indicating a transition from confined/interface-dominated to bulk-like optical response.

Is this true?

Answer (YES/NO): NO